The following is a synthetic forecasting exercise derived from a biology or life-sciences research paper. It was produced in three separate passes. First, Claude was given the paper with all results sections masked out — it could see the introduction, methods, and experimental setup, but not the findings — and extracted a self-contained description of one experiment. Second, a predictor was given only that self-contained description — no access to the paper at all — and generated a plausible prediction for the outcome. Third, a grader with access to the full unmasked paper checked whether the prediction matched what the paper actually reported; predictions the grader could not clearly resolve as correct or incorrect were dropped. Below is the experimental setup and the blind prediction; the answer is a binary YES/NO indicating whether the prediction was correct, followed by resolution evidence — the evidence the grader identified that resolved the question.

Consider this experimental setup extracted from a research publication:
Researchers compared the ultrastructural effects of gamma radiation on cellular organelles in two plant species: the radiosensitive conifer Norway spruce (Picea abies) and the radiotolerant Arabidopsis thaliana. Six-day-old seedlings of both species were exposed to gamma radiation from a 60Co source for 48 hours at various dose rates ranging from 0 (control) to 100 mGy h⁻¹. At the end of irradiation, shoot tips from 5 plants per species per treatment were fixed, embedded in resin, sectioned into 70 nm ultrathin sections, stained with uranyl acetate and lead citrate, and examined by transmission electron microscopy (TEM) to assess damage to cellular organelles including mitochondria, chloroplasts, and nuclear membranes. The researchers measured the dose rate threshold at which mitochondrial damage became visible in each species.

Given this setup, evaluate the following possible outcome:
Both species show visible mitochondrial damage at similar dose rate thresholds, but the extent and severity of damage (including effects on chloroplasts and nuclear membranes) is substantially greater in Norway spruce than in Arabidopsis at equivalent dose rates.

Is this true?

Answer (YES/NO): NO